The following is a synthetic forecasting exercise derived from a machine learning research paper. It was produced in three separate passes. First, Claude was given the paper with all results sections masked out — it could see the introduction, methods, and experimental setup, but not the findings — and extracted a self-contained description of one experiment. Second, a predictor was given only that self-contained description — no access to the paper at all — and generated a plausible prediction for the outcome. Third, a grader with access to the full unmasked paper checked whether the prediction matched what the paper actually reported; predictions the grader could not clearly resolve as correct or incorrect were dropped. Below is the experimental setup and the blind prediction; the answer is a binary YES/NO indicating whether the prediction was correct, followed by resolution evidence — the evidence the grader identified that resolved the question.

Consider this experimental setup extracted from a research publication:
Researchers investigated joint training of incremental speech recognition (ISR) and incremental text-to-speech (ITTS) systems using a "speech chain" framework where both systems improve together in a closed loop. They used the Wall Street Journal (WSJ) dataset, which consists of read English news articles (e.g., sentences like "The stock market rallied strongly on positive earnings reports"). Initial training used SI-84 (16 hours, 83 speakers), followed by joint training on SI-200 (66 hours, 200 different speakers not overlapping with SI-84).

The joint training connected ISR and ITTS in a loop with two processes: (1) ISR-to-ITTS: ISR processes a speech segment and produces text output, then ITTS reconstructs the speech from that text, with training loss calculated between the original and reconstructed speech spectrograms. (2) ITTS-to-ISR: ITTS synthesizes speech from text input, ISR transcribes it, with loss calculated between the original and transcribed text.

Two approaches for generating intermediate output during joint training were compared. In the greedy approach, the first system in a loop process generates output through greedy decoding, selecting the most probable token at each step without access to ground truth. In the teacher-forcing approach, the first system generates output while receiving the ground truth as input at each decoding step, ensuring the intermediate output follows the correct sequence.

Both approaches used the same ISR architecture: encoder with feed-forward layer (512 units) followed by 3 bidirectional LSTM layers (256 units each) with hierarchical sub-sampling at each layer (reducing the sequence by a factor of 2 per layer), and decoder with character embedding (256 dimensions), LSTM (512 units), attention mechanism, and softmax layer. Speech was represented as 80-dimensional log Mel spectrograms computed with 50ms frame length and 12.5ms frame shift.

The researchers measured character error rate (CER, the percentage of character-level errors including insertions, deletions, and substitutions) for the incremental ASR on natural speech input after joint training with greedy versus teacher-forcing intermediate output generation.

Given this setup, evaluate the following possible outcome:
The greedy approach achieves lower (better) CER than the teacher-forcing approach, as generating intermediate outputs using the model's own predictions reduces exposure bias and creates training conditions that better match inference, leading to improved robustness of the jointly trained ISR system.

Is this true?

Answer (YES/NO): NO